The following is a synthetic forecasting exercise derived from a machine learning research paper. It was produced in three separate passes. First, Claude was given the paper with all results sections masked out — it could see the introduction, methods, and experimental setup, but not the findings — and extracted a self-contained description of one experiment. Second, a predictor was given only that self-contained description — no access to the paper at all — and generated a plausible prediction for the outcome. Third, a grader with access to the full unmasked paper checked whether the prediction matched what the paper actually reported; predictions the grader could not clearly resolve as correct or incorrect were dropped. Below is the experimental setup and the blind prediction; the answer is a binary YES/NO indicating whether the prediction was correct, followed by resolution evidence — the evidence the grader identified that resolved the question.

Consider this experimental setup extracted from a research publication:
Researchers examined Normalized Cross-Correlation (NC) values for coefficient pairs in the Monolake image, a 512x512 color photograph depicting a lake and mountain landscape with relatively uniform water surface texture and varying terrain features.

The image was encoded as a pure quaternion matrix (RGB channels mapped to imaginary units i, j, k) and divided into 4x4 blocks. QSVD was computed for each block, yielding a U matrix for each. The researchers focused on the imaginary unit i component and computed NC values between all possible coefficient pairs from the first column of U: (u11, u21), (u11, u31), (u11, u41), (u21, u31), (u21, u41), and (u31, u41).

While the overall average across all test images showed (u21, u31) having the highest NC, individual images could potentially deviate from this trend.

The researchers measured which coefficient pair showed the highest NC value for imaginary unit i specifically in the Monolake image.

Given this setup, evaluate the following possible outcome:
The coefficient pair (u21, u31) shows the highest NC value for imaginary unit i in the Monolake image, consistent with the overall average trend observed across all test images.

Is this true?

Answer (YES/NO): NO